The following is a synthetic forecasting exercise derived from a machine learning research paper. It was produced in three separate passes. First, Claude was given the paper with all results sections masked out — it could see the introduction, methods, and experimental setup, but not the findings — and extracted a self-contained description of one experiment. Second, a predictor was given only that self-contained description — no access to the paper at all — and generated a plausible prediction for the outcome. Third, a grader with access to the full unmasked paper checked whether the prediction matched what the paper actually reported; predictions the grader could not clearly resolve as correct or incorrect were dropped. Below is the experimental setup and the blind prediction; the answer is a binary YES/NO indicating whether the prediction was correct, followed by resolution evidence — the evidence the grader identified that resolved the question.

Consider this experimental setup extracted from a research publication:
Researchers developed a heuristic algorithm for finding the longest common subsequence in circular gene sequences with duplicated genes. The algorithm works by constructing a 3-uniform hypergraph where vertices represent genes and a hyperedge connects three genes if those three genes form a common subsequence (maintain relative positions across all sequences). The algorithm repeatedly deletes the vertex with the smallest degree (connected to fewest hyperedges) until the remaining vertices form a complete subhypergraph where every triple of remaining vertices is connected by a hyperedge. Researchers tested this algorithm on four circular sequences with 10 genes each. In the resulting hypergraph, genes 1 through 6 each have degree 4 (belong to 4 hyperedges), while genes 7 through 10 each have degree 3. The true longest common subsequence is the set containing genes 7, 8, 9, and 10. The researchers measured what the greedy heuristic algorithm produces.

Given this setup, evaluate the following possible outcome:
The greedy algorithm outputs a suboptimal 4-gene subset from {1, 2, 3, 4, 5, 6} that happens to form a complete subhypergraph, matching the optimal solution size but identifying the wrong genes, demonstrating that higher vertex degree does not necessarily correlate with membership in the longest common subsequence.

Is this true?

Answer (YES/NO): NO